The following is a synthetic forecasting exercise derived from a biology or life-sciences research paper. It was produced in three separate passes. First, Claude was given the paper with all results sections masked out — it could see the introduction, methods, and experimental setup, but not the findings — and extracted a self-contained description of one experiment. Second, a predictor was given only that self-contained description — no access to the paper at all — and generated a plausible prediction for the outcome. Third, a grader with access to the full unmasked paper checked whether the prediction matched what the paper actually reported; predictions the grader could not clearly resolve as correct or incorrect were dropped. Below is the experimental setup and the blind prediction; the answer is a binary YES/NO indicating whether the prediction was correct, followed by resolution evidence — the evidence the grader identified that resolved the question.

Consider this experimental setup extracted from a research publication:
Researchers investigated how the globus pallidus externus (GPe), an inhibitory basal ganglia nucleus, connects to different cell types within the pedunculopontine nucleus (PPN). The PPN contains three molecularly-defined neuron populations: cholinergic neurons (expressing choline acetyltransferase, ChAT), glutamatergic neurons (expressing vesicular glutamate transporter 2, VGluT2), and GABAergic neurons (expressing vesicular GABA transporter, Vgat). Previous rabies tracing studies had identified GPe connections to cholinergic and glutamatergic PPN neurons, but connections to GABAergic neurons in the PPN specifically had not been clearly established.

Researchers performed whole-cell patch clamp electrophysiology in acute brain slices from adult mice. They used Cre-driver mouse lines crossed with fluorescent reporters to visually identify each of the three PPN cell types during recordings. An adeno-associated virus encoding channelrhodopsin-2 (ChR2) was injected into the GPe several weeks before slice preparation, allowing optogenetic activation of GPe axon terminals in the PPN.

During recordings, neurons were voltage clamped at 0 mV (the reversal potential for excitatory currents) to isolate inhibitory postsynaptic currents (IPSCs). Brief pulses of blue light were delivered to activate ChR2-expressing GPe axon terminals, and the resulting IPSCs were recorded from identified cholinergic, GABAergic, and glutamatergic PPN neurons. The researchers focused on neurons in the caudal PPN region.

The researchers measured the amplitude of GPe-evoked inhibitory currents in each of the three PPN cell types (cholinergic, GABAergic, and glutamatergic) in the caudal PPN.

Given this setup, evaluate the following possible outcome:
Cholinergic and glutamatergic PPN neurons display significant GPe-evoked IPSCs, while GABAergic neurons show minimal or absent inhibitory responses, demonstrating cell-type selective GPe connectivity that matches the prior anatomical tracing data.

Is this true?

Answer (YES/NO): NO